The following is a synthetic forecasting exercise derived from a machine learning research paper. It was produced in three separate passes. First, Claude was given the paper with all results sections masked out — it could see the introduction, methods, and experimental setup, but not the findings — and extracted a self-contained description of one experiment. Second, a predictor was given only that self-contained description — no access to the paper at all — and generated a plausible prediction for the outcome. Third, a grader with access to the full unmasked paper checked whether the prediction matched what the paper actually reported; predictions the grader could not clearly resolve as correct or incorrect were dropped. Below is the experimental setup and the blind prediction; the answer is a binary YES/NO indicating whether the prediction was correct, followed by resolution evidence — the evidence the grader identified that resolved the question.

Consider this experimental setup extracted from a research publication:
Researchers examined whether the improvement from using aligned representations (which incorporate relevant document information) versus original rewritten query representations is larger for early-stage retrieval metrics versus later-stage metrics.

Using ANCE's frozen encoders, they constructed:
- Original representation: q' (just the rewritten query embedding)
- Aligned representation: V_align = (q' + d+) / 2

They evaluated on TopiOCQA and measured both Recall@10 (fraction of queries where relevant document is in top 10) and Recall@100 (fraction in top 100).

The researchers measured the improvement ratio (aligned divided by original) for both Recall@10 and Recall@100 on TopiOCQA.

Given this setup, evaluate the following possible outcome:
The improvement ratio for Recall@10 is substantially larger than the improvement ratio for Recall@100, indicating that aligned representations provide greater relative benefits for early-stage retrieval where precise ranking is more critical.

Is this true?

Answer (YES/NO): YES